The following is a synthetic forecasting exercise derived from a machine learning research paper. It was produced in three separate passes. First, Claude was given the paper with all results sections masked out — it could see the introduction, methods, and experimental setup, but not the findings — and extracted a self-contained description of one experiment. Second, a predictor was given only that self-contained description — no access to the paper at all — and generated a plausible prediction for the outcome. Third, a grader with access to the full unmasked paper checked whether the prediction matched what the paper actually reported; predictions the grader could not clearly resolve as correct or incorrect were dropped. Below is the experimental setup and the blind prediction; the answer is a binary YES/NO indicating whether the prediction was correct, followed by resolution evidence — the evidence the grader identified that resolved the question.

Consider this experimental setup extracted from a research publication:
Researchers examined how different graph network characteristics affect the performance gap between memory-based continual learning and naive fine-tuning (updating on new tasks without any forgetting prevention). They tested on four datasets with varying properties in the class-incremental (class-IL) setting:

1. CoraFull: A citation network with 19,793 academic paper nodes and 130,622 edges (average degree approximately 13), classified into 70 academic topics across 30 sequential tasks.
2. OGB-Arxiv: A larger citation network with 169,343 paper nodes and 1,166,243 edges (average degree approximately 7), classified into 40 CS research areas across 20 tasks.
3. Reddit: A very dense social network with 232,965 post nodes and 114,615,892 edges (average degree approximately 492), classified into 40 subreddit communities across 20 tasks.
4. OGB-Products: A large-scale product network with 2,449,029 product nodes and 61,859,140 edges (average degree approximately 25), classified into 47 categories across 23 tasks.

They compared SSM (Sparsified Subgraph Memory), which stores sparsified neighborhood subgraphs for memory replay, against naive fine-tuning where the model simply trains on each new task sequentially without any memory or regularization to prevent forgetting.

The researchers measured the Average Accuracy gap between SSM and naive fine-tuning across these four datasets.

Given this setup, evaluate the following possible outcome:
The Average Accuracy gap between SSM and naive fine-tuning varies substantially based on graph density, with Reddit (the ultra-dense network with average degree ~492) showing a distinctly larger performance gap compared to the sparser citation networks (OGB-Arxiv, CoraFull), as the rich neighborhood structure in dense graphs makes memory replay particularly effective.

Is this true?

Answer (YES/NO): NO